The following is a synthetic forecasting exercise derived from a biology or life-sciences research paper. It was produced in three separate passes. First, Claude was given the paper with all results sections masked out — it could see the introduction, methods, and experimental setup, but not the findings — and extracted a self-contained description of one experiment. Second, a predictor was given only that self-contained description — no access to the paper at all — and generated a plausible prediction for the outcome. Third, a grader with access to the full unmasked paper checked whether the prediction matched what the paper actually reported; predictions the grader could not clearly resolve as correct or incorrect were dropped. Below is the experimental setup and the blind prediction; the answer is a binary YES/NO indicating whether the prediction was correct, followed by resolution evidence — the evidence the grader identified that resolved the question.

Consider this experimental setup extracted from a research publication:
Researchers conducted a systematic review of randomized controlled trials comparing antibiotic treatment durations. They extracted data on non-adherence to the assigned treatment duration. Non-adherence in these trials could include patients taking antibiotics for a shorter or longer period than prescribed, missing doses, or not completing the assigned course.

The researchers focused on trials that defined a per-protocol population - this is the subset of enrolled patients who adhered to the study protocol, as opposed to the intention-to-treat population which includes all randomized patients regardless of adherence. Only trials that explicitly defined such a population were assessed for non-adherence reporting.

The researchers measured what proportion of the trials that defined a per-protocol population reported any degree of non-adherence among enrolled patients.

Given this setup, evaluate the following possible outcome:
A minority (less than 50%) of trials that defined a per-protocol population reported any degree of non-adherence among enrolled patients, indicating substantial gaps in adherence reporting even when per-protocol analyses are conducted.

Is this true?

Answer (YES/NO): NO